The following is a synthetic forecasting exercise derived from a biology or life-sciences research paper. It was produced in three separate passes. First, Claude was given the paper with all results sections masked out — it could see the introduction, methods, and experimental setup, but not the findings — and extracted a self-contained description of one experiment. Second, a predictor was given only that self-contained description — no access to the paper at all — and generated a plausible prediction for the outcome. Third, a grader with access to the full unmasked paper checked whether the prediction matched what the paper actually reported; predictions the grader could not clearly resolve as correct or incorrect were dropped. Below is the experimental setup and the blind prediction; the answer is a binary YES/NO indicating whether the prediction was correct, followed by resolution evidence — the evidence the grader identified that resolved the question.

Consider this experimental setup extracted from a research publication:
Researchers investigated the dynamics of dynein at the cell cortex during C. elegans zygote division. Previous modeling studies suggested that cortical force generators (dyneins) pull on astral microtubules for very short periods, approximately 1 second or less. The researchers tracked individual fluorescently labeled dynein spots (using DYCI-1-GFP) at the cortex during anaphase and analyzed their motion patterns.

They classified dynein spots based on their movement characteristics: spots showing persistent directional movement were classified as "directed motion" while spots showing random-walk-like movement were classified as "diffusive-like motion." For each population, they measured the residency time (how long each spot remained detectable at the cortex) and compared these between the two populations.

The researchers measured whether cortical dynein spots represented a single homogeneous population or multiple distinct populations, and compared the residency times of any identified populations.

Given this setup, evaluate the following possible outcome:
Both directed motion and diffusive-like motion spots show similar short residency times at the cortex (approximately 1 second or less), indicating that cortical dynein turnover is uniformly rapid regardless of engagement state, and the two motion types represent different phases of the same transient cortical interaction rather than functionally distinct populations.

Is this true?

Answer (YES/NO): NO